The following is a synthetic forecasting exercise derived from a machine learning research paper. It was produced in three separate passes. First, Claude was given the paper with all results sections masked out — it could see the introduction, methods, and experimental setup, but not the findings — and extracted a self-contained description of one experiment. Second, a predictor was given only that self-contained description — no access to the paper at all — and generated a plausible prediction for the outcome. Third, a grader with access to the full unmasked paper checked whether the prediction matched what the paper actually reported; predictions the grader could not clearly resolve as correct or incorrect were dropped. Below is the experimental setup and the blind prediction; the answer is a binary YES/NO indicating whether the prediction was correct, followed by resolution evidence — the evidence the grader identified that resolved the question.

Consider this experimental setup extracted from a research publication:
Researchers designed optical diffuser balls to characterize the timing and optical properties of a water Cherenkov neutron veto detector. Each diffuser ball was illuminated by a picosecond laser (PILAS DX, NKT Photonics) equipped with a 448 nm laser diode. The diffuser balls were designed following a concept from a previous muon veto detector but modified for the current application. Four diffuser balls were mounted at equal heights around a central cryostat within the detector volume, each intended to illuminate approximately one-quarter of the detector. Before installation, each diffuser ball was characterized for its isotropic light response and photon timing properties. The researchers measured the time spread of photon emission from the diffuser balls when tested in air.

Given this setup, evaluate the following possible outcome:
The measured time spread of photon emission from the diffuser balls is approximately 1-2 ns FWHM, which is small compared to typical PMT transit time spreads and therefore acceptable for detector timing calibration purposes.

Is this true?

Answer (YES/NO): NO